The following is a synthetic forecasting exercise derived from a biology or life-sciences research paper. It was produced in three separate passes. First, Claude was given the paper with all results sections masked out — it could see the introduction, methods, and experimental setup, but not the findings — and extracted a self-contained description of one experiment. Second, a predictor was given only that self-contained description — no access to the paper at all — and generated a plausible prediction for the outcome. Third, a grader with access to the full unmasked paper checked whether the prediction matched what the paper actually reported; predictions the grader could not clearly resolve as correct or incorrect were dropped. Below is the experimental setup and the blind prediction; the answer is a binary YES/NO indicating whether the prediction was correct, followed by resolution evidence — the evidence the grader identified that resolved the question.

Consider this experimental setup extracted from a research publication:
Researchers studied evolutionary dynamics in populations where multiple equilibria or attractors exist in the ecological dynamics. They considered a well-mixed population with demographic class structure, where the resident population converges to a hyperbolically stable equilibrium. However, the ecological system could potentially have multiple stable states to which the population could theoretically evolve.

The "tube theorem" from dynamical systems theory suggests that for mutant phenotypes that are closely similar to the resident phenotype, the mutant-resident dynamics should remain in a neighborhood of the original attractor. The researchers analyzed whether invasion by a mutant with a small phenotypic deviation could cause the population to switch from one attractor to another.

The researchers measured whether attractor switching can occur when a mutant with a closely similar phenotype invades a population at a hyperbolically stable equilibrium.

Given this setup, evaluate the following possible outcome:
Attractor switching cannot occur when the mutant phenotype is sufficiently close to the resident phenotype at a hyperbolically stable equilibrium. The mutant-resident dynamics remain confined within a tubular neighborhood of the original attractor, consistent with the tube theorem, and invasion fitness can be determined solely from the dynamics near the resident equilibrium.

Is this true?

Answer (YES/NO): YES